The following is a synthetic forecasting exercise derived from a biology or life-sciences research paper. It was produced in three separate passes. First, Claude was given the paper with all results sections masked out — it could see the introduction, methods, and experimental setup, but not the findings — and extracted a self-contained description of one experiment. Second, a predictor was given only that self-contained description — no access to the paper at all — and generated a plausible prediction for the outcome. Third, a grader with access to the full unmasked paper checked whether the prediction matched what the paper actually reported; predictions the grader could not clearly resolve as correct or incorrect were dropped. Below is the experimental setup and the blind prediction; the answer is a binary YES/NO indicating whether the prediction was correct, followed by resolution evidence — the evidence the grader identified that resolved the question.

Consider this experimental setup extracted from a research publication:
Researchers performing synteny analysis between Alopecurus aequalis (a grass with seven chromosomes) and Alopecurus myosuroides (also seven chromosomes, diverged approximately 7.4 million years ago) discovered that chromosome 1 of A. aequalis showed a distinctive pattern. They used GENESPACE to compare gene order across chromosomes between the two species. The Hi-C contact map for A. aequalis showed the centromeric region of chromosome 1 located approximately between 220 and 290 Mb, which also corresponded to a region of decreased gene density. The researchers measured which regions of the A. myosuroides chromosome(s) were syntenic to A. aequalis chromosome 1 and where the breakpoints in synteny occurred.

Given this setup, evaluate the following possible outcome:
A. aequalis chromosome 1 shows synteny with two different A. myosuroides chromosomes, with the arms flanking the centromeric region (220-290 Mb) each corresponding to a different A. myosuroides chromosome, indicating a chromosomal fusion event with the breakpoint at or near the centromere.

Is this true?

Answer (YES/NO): YES